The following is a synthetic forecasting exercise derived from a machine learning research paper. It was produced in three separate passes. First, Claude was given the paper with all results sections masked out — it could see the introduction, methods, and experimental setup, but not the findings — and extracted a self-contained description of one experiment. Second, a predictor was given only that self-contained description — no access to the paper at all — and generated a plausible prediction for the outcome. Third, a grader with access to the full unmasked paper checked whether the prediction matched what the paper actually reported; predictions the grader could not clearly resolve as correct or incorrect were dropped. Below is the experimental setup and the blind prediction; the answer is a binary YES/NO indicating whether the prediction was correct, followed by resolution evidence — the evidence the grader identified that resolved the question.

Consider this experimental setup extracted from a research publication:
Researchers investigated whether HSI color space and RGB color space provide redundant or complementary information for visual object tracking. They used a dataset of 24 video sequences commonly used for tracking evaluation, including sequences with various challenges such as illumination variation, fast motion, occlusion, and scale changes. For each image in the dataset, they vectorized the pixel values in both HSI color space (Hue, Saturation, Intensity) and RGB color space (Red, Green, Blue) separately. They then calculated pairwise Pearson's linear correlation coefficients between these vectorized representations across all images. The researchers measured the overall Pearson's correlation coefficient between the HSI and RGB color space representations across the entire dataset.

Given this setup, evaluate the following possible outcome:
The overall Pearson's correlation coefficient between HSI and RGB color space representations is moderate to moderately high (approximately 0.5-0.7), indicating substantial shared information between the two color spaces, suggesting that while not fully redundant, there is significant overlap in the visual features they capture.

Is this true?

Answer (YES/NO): NO